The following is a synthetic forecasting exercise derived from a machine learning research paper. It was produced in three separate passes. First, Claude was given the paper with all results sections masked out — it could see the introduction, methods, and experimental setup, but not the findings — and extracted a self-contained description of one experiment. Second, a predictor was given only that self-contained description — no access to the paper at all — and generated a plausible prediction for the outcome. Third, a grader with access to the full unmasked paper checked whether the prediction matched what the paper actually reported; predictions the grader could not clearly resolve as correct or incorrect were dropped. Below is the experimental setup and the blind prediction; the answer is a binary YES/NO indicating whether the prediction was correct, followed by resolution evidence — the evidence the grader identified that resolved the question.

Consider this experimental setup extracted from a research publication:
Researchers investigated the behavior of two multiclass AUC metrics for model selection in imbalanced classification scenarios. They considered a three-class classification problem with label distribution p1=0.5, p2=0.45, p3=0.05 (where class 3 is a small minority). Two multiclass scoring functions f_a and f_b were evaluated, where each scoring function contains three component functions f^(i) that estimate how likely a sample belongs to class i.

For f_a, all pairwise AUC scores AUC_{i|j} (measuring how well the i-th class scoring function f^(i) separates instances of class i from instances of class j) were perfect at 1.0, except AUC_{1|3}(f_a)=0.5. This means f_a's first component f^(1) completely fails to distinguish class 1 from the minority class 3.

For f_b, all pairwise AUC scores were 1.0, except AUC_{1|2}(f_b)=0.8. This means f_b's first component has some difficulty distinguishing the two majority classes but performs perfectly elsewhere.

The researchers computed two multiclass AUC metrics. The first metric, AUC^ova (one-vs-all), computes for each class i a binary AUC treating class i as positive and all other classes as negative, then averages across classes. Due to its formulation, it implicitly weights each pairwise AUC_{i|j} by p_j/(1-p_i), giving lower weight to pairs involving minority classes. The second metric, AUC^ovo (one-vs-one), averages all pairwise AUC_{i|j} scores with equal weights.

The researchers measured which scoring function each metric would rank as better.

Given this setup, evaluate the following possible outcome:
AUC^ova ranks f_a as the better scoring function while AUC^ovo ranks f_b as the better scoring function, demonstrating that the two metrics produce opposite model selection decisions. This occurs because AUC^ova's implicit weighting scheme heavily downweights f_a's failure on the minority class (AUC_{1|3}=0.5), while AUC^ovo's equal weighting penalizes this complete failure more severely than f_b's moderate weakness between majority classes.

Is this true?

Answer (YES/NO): YES